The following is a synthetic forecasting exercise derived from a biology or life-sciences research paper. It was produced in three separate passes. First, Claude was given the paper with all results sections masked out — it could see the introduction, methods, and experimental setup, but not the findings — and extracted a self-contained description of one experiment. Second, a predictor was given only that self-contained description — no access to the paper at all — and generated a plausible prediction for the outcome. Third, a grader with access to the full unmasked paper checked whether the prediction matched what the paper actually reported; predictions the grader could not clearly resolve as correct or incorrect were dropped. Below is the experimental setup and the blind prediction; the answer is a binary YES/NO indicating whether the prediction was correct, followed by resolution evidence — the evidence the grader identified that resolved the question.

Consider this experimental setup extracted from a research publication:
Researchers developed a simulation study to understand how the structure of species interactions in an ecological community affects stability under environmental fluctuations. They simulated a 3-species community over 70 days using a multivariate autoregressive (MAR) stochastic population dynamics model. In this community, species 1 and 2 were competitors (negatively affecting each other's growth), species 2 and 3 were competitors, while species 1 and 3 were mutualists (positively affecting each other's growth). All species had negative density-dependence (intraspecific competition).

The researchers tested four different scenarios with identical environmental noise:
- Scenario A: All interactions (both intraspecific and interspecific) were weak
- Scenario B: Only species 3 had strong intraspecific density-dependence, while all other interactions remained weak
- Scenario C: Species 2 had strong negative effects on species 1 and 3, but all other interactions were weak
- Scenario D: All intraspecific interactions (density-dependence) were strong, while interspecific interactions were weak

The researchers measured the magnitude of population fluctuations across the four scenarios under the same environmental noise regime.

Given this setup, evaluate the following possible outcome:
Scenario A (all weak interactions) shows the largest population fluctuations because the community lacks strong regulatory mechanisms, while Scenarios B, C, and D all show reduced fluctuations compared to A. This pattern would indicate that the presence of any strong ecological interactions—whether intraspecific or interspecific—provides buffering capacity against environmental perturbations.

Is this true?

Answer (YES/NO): YES